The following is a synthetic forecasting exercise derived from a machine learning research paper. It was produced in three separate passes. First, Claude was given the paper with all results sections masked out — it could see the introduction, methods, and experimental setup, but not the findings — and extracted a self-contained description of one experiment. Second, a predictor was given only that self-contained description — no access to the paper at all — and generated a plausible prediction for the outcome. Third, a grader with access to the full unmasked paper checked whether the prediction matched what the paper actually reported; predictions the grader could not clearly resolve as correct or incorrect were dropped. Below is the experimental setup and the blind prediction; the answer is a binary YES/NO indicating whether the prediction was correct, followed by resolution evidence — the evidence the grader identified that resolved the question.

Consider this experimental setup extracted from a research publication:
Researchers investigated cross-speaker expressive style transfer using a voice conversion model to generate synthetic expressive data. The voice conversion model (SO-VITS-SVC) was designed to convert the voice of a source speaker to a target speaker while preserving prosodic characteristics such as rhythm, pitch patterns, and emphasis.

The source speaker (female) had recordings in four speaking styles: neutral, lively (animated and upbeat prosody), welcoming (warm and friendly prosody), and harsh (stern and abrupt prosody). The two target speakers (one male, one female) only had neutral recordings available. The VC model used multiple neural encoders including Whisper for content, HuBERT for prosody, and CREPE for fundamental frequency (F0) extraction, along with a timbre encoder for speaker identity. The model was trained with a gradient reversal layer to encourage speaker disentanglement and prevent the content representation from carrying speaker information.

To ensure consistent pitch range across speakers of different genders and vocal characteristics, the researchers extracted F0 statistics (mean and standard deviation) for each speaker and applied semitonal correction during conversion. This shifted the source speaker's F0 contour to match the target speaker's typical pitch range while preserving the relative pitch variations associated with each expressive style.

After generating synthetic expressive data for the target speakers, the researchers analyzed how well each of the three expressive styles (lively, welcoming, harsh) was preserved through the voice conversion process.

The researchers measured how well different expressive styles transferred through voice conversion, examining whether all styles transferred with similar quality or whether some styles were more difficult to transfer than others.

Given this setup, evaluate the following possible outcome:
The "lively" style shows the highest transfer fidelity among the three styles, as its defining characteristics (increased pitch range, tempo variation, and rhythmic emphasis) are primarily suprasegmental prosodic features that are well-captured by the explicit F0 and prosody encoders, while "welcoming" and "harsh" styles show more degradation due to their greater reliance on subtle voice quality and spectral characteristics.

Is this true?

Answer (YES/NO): NO